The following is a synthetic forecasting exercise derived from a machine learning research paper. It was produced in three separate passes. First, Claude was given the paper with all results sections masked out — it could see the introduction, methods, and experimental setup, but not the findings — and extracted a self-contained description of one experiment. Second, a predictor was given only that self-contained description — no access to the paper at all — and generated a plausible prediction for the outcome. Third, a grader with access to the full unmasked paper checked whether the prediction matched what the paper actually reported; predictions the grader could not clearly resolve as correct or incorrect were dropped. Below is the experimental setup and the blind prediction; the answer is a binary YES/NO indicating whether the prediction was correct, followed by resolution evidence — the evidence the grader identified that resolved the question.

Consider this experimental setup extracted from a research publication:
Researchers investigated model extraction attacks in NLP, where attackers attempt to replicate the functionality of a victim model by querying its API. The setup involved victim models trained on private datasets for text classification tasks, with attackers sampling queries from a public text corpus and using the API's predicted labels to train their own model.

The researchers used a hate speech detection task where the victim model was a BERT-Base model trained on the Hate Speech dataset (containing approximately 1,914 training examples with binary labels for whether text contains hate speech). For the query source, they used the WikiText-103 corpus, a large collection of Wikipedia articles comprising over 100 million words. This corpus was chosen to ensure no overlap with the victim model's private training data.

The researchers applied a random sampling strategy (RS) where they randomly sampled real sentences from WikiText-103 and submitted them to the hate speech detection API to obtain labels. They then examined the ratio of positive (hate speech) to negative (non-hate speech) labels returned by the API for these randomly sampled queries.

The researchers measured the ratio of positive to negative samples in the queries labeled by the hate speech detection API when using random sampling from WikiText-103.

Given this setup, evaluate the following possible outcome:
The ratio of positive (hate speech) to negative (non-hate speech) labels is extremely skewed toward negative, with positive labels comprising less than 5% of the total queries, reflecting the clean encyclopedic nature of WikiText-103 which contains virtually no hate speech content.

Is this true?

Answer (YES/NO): NO